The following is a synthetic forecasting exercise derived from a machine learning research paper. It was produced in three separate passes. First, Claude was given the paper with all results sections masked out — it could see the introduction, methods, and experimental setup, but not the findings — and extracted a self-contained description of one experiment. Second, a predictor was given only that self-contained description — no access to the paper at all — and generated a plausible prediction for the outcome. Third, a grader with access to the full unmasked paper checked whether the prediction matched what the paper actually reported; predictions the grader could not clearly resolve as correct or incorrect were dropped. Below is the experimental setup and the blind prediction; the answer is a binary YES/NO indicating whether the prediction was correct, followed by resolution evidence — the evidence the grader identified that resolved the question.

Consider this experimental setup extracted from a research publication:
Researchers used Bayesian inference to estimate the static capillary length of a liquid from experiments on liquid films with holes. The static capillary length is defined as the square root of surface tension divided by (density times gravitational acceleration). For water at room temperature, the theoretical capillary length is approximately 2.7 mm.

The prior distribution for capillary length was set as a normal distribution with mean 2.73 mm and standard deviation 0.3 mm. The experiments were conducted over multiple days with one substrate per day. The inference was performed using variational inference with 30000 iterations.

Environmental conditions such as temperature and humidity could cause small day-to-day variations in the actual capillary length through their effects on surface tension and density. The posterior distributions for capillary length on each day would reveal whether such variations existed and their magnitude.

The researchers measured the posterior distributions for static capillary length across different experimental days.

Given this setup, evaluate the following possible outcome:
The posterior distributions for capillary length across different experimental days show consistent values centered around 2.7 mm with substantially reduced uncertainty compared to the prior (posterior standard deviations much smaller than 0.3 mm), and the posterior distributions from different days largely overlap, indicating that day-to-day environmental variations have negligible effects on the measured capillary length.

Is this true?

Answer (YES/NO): NO